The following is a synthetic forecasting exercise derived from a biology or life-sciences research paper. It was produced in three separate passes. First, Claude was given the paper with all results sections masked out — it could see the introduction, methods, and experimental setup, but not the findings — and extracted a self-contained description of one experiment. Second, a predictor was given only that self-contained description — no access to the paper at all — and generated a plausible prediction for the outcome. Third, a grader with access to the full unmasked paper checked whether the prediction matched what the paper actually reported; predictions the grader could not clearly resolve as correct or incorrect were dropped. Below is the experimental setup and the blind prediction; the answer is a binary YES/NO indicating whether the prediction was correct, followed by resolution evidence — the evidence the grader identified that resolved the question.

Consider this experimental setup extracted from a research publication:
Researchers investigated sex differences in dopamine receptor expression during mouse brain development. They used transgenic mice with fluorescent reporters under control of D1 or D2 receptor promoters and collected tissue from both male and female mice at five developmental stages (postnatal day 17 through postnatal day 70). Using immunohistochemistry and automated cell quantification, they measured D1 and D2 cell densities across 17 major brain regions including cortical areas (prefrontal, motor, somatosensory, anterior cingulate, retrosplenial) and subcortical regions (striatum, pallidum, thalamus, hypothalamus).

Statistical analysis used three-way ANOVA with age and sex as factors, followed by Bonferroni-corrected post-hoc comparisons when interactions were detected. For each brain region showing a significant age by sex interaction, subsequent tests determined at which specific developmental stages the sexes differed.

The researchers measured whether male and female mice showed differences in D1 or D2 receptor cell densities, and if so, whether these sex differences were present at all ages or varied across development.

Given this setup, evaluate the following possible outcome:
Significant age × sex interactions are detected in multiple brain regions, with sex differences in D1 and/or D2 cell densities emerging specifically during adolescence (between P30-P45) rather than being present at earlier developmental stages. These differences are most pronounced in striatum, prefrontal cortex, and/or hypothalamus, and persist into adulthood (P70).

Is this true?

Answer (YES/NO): NO